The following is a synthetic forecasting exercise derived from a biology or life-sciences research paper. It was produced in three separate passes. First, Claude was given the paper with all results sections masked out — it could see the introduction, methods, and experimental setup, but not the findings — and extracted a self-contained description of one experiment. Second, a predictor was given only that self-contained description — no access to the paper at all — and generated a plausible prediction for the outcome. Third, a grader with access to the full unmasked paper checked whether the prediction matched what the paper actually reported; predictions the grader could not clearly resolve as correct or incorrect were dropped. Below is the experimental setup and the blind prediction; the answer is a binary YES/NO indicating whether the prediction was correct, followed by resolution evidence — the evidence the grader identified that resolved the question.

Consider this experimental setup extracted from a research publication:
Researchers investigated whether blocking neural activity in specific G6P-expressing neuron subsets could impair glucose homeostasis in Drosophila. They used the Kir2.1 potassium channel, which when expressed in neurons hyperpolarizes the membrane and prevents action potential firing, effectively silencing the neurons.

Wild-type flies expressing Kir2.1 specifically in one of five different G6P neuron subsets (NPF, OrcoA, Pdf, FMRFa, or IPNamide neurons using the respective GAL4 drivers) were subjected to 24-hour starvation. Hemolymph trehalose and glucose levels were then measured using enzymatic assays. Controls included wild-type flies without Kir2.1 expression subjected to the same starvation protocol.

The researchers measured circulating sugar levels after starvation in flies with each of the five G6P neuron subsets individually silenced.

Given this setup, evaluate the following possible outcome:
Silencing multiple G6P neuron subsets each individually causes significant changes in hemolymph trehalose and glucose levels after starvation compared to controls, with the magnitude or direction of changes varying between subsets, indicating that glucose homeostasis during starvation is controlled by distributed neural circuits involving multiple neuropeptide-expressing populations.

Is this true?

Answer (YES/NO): NO